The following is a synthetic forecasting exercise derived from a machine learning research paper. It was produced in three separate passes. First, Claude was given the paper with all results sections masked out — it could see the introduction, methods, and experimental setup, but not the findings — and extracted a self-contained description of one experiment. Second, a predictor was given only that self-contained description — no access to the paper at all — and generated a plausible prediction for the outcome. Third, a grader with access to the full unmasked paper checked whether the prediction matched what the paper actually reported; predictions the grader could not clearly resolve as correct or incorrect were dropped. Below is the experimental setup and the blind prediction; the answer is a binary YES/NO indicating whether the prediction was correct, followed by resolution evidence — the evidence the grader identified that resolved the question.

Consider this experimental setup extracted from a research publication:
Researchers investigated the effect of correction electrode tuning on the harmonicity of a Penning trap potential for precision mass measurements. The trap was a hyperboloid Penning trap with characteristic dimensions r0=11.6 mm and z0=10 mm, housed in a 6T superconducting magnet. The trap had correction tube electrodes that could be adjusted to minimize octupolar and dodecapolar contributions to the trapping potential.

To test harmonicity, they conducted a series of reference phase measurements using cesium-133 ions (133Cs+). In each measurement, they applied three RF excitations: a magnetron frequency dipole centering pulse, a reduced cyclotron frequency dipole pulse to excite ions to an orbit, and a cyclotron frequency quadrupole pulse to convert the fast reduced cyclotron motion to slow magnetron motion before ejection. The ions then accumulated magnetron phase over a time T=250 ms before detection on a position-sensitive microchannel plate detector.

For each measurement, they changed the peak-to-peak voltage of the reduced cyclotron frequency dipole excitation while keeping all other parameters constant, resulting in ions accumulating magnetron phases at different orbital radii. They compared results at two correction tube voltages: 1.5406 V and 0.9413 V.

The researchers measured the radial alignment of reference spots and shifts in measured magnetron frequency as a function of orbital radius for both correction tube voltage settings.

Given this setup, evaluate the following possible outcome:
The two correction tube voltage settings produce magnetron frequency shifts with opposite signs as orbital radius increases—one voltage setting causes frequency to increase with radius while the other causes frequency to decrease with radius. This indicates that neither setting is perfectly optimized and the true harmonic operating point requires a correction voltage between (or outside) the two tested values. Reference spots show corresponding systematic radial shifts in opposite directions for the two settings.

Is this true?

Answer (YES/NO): NO